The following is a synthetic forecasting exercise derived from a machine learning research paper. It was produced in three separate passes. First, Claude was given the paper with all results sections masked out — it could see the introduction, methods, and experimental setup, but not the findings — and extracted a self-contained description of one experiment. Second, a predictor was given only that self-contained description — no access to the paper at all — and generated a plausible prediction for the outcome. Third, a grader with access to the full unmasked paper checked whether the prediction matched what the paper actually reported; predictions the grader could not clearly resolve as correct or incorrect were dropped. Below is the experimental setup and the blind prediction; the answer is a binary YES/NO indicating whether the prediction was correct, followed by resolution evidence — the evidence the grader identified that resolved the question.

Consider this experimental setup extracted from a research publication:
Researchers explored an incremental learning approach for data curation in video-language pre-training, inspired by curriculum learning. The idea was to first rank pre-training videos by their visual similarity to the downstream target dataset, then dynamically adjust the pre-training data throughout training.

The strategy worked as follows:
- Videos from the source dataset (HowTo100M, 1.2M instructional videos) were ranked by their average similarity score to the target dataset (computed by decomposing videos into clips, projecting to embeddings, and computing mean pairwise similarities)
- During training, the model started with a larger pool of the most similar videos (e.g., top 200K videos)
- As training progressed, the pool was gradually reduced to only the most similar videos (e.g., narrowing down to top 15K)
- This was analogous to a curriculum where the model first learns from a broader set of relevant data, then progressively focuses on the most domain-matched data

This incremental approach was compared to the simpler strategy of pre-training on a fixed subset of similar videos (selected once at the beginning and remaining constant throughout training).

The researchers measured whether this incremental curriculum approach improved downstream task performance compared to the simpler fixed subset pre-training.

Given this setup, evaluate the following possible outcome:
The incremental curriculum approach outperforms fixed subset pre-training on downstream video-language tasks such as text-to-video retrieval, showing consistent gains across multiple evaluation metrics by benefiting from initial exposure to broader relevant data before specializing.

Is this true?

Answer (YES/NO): NO